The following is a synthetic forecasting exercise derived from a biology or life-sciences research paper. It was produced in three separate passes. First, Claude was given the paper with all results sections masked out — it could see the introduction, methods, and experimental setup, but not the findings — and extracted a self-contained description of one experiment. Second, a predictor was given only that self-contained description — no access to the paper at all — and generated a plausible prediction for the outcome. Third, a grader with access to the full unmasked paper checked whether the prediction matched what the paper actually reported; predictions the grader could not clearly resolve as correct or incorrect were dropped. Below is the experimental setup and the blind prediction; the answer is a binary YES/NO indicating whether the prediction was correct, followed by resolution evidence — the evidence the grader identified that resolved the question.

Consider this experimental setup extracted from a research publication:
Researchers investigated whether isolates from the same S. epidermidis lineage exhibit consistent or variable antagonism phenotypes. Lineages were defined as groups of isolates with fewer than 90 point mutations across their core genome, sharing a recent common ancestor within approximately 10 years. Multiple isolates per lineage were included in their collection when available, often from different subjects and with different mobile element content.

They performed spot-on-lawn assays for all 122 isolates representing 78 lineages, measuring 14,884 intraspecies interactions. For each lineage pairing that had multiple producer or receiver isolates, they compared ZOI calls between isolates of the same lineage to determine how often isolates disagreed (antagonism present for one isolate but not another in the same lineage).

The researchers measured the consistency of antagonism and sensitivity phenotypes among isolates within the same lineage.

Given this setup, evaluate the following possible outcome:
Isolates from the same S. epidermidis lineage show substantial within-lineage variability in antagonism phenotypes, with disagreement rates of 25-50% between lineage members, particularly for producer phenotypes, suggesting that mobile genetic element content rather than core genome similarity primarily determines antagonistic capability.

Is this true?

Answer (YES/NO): NO